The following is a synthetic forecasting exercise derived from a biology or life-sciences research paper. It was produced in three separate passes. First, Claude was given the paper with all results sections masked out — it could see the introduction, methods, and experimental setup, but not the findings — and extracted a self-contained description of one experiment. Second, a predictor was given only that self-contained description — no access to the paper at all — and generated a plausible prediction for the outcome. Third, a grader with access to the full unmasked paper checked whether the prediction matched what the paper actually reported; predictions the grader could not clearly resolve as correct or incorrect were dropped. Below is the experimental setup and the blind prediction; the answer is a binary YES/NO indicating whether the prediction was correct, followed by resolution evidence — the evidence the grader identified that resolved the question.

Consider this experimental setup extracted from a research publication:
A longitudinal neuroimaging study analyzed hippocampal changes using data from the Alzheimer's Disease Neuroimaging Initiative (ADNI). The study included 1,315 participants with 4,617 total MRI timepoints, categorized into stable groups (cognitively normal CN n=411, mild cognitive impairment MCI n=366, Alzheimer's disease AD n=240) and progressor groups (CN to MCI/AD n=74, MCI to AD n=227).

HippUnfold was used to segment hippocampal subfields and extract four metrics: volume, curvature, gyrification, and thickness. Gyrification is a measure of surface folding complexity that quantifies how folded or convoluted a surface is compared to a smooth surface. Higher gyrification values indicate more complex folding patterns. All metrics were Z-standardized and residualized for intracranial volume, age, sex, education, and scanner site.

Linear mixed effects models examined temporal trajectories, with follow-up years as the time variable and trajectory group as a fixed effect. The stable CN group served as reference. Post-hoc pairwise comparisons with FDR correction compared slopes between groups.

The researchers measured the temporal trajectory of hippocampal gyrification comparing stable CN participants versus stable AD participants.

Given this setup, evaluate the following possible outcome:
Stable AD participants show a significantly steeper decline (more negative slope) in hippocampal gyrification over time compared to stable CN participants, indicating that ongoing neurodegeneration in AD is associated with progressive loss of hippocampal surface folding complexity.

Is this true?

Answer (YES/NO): NO